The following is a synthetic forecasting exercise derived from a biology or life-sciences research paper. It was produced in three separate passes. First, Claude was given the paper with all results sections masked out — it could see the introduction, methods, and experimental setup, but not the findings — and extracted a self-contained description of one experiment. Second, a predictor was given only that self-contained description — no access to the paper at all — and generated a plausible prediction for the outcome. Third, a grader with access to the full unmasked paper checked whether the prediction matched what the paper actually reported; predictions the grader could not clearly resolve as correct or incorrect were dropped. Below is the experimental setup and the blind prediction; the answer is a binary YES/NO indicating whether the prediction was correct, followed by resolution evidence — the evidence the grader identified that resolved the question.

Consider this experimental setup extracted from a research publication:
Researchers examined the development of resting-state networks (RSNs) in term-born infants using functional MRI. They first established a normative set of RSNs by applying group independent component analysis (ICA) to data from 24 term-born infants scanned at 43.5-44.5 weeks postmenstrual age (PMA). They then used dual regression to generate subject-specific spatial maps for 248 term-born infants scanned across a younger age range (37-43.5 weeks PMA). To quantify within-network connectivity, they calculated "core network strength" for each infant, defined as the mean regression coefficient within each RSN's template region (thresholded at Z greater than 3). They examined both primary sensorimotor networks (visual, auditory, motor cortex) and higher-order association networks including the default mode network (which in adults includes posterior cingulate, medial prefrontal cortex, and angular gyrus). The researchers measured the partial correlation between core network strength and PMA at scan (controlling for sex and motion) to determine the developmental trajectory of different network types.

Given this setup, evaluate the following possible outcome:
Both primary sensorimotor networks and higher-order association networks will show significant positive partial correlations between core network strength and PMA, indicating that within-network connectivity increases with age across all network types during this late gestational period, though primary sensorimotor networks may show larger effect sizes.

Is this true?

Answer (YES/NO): NO